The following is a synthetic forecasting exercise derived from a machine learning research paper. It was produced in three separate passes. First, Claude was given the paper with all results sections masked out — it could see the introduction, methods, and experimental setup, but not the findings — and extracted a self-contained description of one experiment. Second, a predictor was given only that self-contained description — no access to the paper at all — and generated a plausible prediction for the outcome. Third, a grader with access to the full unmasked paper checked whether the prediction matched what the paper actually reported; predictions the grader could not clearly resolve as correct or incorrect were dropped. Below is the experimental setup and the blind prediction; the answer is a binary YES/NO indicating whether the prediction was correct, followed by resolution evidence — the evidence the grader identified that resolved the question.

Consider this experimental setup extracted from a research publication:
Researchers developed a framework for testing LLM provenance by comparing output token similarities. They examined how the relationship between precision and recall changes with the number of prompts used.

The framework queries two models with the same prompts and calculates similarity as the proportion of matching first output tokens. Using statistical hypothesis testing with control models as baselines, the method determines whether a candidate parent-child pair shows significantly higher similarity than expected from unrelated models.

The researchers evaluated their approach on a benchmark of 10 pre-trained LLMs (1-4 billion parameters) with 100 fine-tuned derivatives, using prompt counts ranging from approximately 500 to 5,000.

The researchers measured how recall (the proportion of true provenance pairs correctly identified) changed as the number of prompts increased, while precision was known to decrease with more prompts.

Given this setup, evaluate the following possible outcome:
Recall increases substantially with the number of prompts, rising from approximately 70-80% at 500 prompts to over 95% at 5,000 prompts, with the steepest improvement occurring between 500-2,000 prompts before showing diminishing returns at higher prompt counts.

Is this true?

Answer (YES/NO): NO